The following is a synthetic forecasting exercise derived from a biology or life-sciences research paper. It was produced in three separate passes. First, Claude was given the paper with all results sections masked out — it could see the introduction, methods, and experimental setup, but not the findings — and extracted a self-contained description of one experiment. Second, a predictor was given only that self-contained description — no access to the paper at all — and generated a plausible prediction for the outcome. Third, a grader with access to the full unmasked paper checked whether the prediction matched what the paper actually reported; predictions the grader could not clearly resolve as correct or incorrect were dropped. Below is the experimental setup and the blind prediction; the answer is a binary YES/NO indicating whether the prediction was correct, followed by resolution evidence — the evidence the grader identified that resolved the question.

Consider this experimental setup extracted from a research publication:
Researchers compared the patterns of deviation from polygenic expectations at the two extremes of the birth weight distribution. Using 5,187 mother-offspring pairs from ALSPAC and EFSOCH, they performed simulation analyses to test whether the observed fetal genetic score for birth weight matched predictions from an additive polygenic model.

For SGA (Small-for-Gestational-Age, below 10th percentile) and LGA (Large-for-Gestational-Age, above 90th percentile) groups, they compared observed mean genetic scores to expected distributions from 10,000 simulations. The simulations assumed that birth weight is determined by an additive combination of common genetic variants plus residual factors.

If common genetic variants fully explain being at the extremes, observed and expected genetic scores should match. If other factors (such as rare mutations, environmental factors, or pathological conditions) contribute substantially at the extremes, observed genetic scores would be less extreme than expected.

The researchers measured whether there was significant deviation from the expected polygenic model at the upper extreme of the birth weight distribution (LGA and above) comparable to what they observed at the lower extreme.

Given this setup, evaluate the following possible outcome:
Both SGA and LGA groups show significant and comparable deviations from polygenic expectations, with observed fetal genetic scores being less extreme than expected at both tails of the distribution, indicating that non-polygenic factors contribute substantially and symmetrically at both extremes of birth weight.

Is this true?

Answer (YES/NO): NO